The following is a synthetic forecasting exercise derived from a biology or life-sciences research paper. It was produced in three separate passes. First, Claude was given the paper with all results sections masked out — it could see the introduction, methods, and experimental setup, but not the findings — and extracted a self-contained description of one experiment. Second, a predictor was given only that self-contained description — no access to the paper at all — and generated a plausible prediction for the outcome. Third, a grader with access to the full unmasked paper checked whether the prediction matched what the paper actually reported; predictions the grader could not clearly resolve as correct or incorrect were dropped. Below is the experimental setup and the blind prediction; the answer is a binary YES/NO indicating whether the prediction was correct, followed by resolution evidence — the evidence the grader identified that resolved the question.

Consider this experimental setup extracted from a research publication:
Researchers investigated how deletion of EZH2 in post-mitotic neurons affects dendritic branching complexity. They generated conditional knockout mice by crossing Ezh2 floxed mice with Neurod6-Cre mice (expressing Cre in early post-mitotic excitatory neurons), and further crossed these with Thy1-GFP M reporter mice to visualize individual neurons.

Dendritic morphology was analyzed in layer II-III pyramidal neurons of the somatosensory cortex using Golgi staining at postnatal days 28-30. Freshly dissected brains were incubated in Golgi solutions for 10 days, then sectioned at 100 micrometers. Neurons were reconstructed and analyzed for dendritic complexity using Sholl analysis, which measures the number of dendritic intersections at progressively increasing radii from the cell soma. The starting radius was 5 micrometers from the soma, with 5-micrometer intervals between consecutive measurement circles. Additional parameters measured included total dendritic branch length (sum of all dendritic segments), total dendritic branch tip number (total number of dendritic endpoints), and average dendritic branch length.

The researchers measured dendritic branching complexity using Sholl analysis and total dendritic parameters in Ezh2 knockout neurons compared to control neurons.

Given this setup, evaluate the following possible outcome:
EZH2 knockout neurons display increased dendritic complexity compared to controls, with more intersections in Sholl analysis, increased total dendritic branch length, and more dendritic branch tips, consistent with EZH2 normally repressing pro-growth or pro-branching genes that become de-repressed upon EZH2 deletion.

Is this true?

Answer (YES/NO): NO